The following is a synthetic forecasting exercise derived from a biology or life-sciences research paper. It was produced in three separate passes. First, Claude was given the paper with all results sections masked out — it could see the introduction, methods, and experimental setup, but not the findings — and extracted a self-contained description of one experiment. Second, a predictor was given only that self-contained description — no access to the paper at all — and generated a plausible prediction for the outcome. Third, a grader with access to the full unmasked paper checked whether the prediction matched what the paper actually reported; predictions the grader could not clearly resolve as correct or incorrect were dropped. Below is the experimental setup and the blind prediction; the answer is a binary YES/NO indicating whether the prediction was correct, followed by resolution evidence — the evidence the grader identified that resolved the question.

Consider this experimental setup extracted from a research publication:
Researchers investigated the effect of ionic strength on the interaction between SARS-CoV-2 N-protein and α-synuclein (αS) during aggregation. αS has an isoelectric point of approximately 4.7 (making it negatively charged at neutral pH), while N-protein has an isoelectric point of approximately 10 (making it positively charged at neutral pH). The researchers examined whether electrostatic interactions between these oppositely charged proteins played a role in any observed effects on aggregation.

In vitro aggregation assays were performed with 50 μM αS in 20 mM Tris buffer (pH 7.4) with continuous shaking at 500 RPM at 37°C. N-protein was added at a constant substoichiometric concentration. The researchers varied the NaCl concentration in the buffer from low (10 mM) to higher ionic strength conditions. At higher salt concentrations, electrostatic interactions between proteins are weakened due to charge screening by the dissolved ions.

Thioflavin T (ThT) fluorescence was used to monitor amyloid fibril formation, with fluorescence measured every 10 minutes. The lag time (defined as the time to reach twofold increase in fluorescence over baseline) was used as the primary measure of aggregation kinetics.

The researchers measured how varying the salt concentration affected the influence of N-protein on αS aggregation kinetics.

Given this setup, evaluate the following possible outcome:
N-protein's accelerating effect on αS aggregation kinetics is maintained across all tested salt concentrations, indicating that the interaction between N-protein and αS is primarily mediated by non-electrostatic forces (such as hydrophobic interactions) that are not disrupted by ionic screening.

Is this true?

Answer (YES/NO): NO